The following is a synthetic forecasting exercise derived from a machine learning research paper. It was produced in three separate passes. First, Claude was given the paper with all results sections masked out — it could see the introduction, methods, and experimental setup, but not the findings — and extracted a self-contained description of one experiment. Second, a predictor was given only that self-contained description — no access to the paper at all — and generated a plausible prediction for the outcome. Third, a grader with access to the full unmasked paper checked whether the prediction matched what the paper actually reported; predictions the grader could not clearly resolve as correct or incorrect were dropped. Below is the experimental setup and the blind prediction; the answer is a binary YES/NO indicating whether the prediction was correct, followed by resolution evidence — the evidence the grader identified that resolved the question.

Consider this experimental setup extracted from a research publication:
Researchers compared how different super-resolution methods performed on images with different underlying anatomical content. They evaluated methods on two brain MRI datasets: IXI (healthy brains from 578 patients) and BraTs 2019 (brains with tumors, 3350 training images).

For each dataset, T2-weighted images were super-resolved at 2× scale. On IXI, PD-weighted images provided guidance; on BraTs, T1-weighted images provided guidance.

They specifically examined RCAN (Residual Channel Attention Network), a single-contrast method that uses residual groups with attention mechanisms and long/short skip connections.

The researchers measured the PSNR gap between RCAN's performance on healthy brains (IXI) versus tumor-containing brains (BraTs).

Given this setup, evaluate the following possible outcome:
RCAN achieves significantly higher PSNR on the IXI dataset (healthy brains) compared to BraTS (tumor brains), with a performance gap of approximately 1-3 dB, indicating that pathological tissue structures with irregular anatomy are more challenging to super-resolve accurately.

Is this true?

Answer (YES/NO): NO